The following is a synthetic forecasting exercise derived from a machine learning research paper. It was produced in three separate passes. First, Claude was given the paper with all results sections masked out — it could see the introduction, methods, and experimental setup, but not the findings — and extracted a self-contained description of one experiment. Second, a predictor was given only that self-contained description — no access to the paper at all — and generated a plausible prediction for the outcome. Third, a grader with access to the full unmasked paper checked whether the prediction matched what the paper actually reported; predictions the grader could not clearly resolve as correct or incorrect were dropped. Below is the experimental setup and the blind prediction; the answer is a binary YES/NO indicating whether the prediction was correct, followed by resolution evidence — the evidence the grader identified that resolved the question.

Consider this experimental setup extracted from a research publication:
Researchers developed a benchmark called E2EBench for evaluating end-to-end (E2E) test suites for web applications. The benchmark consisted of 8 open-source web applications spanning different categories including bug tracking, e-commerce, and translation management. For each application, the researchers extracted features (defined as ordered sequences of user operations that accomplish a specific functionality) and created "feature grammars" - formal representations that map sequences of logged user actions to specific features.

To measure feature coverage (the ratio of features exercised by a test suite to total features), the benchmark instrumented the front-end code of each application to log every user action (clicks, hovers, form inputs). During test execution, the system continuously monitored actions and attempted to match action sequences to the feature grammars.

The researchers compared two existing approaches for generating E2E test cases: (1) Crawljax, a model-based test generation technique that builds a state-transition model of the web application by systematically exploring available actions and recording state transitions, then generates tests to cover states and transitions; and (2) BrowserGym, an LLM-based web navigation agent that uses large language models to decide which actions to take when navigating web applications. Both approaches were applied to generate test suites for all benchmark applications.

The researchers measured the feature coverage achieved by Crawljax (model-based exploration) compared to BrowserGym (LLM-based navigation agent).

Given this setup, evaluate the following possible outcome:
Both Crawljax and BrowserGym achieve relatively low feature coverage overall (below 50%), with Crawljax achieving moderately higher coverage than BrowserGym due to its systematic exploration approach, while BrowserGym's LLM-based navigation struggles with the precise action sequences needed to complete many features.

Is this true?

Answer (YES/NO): YES